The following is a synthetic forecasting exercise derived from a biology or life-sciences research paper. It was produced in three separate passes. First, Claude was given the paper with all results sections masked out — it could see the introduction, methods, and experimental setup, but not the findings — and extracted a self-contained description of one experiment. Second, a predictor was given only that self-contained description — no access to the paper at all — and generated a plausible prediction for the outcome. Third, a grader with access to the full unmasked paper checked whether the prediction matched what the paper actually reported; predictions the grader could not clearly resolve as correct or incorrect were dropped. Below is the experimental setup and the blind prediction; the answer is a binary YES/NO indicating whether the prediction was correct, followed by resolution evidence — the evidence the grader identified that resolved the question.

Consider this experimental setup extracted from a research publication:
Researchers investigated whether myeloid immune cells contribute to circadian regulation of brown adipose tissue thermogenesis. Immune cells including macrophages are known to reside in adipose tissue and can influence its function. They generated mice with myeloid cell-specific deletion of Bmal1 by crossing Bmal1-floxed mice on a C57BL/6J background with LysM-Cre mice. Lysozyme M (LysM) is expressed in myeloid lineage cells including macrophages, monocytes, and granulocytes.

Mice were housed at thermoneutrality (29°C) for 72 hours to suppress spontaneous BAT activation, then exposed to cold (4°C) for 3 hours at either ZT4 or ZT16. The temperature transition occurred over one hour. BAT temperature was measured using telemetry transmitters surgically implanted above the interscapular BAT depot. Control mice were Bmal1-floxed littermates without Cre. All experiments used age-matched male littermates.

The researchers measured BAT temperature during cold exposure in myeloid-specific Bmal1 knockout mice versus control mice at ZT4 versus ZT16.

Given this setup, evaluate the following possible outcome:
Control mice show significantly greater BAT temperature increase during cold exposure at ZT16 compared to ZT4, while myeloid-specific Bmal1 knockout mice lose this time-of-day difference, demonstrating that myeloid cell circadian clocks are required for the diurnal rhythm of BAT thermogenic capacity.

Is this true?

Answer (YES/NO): NO